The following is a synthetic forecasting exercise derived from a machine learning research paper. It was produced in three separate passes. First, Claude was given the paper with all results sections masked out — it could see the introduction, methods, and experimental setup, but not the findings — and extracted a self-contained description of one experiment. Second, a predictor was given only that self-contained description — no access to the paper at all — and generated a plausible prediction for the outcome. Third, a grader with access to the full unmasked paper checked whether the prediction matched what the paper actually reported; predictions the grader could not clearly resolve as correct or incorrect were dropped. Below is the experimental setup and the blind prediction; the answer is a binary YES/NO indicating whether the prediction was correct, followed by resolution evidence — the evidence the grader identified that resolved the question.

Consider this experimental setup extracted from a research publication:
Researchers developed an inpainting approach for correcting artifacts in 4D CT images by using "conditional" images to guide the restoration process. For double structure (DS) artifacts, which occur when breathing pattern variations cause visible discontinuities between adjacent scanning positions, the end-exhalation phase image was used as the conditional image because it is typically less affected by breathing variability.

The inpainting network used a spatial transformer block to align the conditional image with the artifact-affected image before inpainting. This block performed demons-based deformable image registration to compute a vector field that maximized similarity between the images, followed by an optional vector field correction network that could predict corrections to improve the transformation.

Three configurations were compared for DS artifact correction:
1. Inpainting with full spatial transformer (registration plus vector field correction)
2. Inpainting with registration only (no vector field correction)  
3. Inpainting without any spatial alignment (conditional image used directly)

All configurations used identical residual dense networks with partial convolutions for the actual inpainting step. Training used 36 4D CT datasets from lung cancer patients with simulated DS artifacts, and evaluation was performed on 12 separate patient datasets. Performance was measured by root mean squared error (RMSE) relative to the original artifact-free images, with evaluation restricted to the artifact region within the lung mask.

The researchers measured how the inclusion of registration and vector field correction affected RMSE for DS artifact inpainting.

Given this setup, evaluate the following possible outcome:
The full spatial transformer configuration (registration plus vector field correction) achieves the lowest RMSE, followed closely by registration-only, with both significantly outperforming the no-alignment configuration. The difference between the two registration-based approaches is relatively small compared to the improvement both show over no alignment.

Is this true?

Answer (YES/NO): YES